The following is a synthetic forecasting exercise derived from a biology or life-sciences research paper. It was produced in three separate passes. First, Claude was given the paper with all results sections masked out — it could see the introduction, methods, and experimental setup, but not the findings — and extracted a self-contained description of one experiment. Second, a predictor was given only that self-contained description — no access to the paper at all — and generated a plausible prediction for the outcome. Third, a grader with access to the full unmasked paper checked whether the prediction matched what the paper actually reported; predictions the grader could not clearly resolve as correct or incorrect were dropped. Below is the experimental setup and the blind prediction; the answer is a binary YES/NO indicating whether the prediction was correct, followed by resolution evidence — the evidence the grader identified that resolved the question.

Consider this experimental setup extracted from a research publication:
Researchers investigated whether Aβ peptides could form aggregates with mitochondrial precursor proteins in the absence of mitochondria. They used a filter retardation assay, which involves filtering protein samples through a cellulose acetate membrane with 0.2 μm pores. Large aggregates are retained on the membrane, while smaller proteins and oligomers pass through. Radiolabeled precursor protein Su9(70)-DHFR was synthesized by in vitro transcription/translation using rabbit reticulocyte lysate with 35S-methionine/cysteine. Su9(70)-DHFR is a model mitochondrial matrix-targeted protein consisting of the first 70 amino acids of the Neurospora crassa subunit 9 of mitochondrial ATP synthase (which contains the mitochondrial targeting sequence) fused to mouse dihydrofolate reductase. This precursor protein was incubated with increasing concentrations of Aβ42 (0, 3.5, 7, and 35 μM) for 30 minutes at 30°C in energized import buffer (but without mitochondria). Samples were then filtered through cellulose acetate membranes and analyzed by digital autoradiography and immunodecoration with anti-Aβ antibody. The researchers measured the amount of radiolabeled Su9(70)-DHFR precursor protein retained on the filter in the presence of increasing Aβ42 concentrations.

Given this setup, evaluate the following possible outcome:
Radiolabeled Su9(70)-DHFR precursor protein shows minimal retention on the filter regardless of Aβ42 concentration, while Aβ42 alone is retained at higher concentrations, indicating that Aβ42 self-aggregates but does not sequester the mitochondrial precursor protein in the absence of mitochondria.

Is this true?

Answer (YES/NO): NO